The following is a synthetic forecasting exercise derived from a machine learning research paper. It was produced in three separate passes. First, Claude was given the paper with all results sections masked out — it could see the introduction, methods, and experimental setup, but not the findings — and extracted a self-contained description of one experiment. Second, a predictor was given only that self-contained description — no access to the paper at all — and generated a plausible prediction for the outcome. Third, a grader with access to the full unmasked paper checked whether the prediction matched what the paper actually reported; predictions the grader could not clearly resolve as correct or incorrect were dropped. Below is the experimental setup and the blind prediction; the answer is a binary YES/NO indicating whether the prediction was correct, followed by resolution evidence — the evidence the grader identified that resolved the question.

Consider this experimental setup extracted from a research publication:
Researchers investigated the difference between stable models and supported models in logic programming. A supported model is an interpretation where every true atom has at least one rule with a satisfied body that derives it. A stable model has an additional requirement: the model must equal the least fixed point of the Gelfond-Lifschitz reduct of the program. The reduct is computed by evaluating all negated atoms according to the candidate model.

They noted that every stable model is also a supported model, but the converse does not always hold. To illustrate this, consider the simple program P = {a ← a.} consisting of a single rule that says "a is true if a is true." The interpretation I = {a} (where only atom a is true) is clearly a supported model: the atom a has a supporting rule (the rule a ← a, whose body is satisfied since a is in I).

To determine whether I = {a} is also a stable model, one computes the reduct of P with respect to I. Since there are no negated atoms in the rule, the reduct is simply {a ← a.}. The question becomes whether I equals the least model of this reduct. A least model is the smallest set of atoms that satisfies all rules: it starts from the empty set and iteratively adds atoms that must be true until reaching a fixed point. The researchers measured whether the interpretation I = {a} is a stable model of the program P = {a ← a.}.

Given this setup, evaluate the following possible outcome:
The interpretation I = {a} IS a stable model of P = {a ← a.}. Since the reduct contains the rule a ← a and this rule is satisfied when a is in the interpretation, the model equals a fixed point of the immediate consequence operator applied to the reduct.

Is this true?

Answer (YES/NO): NO